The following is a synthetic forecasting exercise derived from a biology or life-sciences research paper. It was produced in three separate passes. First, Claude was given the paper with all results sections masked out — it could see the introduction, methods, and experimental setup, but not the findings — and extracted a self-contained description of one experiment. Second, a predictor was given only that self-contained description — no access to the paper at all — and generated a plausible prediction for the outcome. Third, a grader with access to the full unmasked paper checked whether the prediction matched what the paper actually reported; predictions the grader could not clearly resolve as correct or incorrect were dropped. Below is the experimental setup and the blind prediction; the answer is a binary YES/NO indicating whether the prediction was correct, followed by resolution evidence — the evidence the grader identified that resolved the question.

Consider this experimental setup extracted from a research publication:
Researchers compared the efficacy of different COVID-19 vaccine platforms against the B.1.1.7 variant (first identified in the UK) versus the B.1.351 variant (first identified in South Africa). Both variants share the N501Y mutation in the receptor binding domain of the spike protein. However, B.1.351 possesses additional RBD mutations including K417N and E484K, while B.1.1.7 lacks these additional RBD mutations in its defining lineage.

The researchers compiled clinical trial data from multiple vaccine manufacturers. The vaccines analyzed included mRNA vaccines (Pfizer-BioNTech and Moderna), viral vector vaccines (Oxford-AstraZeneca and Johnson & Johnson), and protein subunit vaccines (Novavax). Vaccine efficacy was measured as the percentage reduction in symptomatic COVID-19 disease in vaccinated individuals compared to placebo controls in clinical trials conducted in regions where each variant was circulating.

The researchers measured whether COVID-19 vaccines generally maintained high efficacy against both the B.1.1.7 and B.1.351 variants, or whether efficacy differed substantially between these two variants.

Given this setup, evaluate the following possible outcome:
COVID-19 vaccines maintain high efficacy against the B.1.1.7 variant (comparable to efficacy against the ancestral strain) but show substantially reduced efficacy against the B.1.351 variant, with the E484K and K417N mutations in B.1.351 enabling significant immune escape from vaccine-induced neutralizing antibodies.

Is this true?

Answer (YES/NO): YES